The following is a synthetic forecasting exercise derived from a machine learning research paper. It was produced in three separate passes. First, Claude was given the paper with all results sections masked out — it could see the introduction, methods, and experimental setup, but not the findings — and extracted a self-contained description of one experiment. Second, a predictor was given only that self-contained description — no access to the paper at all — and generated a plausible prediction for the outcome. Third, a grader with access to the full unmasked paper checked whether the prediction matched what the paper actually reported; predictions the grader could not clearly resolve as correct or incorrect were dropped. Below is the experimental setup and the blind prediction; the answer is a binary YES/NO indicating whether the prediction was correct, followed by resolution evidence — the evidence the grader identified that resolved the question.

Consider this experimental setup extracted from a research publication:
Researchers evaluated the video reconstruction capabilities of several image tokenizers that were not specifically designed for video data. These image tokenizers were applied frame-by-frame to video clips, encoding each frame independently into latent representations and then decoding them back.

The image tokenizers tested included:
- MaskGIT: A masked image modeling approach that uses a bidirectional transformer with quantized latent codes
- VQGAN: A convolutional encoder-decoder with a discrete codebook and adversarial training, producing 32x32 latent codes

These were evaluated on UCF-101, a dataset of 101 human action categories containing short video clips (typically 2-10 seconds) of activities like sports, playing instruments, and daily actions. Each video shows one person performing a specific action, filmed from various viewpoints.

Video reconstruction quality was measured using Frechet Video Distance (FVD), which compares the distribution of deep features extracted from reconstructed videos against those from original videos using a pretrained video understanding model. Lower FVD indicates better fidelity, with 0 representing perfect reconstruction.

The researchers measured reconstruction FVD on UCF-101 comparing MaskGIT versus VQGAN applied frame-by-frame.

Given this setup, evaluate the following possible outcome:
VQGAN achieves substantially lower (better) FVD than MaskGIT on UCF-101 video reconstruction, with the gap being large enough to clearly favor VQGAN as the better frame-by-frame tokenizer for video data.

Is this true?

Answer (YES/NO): NO